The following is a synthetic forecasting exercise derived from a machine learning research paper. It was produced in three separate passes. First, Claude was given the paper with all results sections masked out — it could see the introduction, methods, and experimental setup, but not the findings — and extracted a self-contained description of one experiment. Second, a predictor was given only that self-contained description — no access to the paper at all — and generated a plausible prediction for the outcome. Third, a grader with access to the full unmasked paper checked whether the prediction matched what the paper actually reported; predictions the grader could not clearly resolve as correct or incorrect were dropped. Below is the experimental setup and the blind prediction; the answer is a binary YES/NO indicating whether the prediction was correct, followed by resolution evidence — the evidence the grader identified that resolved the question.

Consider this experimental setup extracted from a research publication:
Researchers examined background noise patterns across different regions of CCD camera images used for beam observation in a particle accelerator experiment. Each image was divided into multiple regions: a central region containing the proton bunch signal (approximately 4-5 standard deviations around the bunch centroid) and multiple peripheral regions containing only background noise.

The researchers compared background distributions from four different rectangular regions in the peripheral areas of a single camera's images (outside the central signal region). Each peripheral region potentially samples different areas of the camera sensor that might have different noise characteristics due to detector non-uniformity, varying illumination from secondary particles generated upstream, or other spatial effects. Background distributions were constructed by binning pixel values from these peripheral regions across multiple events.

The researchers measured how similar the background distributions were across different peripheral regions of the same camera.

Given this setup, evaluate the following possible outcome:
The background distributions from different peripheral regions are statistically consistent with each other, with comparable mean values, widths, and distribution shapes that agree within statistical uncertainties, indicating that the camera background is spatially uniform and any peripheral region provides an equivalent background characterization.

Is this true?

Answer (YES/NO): YES